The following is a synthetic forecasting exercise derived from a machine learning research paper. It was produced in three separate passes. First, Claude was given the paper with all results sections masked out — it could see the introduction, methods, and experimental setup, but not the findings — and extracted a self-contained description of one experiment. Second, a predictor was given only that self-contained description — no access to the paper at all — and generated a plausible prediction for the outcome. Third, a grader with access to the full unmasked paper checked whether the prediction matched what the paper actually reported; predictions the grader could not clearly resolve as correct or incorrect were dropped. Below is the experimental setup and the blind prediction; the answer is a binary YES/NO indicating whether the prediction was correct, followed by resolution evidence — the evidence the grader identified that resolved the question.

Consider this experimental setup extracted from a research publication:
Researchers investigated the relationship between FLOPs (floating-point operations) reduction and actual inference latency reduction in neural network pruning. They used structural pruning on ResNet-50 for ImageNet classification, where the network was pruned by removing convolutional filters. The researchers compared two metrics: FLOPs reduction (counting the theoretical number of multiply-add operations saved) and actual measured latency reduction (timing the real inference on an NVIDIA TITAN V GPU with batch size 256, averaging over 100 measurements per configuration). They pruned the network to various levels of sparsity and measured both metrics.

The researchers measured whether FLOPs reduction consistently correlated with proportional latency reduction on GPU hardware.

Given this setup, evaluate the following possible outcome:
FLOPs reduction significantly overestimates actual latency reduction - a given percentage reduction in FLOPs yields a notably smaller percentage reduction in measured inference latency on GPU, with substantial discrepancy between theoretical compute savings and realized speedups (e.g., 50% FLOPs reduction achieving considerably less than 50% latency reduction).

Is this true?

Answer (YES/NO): YES